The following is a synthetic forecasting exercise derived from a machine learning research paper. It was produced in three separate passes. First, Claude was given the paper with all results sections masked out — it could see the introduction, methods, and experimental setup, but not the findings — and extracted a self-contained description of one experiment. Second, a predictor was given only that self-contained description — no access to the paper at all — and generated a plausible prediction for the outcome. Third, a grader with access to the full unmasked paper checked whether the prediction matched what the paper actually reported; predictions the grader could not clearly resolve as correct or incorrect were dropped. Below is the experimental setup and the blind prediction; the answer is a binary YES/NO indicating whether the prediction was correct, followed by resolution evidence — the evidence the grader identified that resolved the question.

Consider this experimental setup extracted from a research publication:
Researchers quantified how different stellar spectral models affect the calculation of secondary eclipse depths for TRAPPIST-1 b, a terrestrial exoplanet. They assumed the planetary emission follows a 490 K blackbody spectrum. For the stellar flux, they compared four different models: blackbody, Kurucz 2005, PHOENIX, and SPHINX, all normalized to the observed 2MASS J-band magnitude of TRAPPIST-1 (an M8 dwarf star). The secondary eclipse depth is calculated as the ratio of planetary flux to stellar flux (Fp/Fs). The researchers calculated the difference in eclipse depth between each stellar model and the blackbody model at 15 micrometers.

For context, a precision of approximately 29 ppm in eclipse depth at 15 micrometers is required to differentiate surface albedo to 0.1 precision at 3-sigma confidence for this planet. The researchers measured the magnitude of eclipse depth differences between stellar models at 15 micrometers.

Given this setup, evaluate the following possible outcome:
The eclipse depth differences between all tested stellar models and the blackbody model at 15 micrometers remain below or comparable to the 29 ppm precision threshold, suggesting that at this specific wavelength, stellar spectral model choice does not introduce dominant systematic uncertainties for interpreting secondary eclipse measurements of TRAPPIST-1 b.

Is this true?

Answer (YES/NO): NO